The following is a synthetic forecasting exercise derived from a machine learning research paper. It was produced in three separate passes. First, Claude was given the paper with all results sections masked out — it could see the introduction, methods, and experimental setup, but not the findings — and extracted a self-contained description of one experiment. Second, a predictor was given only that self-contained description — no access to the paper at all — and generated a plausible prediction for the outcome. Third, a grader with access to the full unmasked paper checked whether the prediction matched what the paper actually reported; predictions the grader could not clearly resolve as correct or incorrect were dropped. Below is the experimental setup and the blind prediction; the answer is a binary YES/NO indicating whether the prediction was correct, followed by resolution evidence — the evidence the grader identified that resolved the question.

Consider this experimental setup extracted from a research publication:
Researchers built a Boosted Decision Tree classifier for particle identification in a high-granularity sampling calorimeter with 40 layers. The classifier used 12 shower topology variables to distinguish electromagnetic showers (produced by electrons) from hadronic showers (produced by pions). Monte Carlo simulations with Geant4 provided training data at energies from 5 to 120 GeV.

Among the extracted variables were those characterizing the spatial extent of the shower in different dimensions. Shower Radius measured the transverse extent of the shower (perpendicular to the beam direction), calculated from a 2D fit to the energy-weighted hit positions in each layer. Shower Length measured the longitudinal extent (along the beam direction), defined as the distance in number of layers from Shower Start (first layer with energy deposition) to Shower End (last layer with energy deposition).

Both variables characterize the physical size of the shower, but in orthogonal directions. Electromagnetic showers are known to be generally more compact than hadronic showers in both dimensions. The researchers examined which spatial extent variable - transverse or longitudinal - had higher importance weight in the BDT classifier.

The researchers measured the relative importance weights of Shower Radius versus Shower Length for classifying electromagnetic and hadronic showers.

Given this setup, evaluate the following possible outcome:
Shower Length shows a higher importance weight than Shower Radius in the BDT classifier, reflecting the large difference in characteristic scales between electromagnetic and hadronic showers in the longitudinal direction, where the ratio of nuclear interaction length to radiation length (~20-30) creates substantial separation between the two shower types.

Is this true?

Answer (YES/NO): NO